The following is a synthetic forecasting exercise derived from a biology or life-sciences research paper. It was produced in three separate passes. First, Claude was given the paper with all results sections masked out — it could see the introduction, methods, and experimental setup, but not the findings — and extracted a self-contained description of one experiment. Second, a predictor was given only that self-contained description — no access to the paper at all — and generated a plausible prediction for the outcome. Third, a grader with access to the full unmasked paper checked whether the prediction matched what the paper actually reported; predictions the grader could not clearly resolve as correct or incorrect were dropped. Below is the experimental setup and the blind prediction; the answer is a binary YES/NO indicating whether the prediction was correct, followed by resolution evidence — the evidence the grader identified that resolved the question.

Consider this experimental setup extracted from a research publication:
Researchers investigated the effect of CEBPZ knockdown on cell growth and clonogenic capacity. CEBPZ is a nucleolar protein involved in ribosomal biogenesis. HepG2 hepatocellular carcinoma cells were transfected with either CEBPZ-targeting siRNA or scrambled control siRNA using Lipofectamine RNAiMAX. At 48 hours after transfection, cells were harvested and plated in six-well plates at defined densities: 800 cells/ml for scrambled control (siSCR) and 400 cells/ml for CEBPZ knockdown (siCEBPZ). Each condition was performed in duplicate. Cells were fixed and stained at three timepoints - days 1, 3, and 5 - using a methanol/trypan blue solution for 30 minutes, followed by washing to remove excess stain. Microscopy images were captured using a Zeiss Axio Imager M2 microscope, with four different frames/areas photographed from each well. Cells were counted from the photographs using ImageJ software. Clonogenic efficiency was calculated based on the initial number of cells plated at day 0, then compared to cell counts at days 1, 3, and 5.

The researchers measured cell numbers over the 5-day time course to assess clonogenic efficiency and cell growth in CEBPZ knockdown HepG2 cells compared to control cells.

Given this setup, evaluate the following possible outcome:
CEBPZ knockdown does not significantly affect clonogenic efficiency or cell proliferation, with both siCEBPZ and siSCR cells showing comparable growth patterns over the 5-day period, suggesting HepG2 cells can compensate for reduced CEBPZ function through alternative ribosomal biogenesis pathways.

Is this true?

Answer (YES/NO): NO